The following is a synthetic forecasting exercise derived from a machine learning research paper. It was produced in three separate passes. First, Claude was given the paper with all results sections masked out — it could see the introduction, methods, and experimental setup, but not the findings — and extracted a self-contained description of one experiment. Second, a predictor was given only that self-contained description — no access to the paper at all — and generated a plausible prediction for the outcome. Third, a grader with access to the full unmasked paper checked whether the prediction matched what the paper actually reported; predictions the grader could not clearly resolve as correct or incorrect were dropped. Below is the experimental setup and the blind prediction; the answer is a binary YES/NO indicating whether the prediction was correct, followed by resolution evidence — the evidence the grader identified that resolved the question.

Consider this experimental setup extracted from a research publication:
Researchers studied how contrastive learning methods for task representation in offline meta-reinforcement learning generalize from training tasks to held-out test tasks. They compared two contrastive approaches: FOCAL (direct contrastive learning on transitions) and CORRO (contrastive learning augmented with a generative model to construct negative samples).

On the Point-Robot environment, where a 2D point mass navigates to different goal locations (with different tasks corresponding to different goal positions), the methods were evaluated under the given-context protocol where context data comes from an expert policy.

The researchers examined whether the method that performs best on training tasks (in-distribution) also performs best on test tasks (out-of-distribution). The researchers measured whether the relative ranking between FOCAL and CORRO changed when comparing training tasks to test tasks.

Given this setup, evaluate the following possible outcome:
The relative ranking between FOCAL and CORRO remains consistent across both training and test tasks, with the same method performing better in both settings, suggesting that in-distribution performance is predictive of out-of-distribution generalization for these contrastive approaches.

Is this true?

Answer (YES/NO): YES